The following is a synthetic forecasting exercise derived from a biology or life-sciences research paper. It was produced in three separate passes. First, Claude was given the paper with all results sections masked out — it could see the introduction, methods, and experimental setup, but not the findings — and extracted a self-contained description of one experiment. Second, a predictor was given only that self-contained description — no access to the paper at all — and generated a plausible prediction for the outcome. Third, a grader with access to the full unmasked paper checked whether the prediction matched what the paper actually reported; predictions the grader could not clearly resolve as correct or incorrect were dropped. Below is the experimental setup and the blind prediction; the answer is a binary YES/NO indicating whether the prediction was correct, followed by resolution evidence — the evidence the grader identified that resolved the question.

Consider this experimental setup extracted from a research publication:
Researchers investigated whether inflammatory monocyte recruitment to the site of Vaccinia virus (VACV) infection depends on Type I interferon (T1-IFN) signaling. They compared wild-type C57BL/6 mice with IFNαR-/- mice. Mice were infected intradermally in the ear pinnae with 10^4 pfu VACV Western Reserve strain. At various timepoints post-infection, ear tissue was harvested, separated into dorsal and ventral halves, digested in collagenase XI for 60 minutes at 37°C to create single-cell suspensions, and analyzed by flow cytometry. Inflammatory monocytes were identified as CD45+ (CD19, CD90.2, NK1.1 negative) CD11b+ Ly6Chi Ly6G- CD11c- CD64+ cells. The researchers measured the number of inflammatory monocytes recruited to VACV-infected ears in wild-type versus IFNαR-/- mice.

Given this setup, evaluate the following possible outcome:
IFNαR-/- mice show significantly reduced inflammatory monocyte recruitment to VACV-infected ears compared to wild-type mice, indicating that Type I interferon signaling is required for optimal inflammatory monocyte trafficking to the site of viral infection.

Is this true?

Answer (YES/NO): YES